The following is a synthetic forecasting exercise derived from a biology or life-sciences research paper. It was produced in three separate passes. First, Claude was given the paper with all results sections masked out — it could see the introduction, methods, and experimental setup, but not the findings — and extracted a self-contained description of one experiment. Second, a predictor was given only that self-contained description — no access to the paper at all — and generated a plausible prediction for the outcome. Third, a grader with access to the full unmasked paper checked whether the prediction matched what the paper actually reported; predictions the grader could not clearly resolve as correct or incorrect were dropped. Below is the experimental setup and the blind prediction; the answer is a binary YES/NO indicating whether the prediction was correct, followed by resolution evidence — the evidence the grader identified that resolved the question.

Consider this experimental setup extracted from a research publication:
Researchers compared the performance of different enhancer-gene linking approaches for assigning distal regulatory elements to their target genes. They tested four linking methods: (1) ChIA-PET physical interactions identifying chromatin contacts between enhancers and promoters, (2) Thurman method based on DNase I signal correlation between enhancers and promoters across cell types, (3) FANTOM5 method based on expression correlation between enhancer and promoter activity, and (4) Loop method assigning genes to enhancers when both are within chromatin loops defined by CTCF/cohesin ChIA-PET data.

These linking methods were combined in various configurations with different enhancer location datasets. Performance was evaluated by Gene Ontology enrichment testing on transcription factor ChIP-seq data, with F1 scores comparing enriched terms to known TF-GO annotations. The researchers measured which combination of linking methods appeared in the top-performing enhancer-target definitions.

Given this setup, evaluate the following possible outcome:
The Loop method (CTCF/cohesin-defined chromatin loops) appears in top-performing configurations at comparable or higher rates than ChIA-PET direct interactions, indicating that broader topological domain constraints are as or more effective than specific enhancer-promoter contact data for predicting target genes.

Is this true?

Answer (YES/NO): NO